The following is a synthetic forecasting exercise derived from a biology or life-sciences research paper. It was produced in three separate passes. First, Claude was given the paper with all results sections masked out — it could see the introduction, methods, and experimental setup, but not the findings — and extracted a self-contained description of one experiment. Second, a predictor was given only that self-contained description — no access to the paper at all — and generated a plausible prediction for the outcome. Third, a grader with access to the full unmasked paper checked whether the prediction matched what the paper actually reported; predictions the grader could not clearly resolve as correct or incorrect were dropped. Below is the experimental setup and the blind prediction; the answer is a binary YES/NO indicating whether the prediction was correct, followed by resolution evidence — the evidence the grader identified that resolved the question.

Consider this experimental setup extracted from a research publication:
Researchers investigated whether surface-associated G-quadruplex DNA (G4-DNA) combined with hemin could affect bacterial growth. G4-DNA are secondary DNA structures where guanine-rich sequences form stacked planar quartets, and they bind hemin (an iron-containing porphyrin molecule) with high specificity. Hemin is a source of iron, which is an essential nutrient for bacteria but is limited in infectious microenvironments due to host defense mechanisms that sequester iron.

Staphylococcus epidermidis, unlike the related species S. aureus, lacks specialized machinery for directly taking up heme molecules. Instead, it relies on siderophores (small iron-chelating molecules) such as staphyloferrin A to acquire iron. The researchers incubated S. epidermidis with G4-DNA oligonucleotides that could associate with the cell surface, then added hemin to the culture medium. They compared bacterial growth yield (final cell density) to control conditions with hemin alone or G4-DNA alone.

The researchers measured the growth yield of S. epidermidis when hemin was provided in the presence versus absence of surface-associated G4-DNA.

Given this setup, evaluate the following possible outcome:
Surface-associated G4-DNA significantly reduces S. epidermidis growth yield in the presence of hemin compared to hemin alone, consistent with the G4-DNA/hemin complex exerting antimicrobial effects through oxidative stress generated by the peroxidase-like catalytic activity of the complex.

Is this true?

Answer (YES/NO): NO